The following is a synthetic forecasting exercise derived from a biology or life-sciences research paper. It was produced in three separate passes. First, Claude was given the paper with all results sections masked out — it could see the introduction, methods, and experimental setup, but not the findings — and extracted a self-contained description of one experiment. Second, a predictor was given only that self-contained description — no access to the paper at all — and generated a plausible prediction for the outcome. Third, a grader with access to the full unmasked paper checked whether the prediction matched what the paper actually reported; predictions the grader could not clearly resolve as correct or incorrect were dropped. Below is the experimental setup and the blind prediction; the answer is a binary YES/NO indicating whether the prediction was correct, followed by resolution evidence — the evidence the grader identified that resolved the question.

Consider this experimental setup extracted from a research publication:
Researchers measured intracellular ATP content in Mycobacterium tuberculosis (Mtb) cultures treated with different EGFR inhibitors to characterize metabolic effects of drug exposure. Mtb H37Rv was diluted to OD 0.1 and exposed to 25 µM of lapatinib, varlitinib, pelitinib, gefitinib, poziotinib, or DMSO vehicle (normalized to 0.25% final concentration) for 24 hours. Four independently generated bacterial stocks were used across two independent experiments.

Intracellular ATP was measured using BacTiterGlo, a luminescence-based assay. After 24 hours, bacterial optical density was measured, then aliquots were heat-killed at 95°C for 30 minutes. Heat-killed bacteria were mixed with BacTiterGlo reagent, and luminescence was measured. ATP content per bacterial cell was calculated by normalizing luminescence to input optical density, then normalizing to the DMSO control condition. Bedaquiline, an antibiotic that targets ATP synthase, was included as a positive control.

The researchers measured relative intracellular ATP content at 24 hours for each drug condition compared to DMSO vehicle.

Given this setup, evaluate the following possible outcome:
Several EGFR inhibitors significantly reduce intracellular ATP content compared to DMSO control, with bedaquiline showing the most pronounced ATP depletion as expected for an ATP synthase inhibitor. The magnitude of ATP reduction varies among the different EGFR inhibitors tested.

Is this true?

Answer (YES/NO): NO